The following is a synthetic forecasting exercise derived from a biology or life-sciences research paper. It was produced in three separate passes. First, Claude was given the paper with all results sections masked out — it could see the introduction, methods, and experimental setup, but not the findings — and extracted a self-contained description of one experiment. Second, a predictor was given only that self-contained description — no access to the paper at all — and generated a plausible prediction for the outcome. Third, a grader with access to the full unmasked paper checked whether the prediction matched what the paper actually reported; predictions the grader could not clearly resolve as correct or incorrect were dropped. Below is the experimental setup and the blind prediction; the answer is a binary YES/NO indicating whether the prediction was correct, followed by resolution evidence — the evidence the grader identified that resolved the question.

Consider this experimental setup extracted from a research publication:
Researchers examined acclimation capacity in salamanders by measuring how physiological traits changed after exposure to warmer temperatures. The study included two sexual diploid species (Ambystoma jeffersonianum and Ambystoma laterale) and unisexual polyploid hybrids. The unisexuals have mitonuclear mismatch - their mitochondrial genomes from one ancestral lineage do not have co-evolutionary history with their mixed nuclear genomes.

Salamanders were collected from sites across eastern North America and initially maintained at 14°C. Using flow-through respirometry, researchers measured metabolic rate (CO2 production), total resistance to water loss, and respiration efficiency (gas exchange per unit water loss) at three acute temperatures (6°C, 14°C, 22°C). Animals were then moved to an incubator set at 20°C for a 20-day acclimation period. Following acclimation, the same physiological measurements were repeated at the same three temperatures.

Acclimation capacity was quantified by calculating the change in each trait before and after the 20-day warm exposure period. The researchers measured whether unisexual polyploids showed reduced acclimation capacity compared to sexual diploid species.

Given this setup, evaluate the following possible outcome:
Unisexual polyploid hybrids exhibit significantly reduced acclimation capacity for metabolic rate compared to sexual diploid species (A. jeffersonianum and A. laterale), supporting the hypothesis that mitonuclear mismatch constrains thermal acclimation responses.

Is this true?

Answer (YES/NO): NO